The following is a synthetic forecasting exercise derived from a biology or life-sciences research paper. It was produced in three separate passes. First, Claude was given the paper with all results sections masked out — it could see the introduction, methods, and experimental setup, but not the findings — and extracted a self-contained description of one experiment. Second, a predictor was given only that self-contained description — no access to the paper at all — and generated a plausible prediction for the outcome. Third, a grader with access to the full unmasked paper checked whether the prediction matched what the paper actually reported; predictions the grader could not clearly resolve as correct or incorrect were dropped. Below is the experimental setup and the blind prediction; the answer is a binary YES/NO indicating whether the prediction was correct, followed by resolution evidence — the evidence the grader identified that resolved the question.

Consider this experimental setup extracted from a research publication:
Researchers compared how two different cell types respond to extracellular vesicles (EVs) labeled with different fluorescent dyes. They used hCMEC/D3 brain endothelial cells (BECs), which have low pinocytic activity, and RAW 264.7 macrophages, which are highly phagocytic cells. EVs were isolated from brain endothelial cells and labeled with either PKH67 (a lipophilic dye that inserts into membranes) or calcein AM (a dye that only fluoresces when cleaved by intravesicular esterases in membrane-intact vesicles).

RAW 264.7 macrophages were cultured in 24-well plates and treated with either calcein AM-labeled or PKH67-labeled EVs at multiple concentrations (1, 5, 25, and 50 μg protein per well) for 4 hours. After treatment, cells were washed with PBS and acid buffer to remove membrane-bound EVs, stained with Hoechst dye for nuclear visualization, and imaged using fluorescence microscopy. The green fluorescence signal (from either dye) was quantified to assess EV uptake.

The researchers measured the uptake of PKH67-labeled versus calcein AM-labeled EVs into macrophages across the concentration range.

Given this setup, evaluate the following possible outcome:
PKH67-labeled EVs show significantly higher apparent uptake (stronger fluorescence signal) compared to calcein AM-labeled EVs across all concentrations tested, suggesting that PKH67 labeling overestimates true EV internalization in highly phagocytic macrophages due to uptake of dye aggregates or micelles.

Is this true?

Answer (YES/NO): NO